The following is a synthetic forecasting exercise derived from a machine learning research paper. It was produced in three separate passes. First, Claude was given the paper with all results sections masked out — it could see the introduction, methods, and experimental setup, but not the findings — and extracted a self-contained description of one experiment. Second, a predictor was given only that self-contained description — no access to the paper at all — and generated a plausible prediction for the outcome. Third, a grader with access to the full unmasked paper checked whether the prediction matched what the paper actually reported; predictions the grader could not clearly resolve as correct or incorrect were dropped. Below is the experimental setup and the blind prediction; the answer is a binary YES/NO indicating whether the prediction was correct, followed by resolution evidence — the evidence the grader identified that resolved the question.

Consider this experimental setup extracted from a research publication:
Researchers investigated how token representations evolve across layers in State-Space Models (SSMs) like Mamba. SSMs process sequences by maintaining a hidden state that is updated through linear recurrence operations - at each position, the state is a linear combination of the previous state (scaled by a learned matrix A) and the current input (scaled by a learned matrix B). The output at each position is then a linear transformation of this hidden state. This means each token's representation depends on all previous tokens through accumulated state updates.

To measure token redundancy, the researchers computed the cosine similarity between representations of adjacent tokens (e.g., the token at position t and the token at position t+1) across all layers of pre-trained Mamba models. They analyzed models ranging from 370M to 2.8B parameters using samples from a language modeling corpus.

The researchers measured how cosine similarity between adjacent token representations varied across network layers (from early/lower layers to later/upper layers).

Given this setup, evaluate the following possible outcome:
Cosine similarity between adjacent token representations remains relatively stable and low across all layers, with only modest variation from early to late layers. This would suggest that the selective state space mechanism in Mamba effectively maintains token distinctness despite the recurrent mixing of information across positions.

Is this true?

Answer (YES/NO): NO